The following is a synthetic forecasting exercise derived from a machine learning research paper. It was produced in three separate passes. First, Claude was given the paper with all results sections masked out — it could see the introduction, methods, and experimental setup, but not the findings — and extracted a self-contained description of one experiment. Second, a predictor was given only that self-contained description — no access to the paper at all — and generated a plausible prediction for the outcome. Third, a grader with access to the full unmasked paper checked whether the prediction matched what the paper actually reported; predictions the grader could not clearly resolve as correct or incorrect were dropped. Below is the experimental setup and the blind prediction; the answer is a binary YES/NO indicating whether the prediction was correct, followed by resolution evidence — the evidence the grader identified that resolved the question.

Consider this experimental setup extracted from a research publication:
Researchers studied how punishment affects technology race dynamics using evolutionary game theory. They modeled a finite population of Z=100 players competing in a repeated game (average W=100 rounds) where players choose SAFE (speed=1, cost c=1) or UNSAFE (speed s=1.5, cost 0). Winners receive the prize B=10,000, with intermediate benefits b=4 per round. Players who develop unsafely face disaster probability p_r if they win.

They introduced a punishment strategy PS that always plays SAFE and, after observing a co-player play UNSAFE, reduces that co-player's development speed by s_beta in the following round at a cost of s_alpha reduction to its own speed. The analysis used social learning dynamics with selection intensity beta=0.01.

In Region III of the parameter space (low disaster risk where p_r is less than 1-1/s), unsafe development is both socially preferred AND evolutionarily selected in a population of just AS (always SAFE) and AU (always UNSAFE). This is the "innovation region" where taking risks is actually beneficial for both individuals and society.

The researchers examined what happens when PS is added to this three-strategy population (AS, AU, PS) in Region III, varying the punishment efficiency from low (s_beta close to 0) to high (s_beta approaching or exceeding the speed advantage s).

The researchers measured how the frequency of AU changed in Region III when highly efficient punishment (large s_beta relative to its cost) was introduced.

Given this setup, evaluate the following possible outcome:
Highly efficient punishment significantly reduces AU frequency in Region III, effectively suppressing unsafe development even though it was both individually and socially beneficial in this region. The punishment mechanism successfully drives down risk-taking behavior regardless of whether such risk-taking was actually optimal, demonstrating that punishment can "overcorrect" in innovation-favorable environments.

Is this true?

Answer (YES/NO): YES